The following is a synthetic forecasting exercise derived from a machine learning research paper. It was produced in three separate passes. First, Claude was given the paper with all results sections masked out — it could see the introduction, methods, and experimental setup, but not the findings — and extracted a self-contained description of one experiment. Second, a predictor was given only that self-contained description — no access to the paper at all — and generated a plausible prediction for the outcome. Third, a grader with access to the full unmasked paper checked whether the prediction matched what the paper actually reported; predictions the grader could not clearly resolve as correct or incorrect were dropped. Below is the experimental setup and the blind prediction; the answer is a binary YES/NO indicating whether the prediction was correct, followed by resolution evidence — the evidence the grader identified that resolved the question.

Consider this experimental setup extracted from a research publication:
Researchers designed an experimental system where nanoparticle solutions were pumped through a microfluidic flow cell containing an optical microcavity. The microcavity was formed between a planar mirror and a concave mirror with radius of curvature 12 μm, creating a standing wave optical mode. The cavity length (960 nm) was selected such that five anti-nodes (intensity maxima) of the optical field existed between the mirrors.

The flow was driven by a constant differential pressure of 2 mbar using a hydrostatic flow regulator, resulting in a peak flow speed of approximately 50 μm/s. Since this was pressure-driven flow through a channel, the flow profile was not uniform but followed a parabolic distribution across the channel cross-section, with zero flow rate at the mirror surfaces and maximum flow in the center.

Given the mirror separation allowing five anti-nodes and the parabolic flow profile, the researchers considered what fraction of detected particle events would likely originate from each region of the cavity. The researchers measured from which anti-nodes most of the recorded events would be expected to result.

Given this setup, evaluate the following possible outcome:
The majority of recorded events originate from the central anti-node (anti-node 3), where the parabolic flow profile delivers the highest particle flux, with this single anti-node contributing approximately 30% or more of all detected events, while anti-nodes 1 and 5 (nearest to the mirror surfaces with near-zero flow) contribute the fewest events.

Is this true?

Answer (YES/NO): NO